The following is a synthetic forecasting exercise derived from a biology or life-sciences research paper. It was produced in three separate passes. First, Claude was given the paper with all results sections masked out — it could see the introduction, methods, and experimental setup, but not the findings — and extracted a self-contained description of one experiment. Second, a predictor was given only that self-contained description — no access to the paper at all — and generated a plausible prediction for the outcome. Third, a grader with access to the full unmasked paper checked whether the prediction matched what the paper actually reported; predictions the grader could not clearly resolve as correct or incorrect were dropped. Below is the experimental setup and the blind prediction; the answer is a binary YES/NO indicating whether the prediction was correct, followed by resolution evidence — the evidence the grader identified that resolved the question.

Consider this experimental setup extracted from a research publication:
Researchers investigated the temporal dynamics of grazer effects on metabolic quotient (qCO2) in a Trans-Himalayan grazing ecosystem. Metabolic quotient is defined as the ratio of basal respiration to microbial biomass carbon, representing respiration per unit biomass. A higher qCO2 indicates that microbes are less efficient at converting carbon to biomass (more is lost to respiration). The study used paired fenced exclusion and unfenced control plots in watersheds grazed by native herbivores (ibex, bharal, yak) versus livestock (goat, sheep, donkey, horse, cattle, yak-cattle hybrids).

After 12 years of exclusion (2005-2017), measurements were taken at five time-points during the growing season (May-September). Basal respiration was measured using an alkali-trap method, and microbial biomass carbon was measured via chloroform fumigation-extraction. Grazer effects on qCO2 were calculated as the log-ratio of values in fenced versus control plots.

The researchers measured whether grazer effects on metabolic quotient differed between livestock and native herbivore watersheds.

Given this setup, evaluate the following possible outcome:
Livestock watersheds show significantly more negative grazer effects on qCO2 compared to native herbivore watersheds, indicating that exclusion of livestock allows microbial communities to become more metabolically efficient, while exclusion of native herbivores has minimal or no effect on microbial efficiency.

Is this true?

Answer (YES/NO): NO